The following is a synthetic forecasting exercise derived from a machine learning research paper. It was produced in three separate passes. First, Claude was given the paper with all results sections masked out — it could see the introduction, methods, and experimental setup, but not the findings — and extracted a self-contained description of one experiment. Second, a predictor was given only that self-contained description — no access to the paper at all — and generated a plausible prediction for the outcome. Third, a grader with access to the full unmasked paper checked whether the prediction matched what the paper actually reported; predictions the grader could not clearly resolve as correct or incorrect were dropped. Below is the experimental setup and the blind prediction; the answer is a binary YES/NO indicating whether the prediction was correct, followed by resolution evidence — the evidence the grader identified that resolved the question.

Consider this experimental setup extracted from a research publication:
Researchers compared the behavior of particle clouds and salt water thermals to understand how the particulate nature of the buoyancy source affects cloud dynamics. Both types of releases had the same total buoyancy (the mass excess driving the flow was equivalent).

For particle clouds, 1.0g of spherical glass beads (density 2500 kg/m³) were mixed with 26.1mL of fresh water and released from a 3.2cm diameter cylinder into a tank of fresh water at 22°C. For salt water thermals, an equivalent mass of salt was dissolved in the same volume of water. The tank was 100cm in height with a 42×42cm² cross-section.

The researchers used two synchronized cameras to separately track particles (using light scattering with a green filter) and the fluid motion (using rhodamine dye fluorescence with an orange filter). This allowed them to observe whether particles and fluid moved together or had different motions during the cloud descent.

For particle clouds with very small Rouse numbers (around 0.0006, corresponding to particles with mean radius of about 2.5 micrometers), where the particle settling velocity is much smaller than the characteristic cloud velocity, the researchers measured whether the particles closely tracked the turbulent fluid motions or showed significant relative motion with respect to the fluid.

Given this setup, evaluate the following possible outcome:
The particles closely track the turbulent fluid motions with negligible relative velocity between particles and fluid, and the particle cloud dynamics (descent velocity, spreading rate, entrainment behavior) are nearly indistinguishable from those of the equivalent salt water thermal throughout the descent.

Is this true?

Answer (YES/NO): YES